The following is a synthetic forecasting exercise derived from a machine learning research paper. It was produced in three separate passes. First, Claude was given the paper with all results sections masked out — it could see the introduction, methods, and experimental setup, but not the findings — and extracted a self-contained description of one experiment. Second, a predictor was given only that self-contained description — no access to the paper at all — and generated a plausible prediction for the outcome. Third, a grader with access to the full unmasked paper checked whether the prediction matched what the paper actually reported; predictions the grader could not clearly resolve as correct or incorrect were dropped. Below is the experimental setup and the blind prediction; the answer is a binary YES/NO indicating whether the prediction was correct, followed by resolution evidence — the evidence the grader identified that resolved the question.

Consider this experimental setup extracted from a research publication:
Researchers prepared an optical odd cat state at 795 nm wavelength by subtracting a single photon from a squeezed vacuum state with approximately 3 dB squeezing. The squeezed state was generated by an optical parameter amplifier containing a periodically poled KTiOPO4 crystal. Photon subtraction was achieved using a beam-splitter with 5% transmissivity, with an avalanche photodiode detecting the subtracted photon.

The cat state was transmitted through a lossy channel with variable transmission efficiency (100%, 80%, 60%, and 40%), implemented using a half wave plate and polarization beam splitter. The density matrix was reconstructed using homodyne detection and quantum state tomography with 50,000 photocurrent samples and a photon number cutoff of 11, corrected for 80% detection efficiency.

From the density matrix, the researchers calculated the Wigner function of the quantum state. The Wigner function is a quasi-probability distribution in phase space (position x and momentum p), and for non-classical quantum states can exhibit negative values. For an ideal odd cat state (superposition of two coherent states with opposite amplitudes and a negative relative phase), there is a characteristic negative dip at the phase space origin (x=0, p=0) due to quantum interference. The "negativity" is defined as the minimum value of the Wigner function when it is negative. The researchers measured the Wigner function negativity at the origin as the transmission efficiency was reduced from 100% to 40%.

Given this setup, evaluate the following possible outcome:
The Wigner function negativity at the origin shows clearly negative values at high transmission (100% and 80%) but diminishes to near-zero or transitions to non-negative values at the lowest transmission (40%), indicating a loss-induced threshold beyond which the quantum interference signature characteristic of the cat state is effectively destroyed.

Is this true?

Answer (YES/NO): YES